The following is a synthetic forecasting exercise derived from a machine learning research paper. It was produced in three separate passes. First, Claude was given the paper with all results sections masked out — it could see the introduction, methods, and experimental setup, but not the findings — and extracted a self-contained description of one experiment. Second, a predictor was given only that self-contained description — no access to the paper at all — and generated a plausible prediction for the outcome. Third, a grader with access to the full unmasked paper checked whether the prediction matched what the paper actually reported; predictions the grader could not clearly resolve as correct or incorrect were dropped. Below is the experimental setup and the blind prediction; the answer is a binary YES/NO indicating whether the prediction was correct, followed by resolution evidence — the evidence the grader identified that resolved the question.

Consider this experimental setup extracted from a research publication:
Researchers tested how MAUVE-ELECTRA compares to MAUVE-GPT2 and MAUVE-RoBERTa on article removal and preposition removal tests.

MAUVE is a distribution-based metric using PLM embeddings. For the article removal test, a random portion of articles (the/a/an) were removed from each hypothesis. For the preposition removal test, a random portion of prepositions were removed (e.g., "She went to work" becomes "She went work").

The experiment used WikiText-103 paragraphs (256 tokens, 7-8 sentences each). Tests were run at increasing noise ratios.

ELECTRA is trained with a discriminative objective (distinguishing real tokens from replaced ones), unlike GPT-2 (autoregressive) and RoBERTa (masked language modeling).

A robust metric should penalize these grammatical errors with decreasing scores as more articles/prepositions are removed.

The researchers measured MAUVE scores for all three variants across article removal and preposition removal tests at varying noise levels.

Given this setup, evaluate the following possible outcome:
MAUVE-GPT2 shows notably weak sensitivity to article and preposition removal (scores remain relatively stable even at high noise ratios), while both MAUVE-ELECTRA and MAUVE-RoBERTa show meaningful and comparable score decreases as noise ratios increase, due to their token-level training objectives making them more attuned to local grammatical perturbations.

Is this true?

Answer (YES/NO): NO